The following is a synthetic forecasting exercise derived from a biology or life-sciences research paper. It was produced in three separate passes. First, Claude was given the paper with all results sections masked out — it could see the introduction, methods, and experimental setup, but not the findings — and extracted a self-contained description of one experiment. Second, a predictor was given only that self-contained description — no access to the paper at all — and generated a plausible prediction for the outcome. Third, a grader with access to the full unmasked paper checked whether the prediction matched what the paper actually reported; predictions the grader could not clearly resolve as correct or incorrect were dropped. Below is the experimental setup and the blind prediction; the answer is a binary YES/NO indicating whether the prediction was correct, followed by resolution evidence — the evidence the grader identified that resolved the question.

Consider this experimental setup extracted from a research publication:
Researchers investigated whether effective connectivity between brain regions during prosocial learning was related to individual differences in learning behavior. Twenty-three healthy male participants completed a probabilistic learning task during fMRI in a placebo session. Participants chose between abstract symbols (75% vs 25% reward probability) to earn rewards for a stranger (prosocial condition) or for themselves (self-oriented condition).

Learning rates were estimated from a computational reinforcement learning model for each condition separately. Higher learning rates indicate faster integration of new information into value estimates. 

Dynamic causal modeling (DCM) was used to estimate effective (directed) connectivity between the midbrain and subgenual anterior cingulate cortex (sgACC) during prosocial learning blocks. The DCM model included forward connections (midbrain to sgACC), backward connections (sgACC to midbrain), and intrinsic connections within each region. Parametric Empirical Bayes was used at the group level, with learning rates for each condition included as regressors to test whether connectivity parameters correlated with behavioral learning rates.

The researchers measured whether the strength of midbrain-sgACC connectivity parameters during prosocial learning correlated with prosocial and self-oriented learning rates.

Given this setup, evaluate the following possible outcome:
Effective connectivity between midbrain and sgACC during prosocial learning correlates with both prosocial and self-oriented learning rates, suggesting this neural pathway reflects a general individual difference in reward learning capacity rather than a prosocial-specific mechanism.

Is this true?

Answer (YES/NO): NO